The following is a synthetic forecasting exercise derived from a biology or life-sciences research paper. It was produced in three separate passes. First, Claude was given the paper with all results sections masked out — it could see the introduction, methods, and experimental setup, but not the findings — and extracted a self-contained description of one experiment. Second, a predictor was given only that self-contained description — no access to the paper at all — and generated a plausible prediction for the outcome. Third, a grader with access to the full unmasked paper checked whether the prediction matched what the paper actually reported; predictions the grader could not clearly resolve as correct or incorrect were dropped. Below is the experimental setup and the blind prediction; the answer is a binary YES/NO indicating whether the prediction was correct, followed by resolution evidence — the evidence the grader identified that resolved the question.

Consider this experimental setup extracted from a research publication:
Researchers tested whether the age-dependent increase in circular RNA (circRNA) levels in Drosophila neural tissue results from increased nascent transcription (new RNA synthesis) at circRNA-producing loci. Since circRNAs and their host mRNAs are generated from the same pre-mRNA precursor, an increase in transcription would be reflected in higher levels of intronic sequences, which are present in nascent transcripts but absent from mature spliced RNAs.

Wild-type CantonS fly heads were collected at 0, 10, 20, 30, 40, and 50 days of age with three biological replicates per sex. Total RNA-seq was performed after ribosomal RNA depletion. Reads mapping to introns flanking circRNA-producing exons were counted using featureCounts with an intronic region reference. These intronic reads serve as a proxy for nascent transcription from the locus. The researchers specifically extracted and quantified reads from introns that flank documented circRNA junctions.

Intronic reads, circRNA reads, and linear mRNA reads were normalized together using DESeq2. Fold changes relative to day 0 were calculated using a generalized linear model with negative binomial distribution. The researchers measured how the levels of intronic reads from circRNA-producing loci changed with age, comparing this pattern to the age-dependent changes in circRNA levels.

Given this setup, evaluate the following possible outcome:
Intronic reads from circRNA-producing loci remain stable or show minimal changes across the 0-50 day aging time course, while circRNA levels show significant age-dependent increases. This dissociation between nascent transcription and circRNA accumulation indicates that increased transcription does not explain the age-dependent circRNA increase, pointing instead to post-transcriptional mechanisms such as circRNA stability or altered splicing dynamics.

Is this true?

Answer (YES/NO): YES